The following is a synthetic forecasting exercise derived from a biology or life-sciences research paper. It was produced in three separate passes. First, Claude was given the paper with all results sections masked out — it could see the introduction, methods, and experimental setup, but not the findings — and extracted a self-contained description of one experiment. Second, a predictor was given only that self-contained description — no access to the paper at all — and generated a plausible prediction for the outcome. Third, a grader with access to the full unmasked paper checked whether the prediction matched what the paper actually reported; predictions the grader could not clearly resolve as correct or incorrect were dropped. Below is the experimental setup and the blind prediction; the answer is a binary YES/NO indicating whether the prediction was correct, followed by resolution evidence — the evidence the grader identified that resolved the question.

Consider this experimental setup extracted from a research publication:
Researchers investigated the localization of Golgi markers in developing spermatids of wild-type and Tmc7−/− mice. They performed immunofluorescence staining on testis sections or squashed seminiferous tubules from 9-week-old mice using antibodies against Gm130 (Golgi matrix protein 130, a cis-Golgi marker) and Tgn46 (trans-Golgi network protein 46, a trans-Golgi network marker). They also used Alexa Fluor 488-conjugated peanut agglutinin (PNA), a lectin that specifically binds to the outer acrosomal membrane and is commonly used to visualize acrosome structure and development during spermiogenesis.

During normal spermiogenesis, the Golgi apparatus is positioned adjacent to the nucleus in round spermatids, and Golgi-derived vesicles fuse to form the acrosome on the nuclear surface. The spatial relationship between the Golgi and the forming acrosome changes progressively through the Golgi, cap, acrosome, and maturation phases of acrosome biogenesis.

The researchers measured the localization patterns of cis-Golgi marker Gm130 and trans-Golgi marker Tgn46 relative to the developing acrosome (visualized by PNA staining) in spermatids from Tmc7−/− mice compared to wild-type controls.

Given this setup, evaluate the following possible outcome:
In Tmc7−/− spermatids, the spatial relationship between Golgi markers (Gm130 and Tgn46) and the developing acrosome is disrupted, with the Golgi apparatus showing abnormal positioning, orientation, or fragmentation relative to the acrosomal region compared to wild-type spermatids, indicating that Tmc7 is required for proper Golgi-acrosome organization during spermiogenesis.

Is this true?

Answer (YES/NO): YES